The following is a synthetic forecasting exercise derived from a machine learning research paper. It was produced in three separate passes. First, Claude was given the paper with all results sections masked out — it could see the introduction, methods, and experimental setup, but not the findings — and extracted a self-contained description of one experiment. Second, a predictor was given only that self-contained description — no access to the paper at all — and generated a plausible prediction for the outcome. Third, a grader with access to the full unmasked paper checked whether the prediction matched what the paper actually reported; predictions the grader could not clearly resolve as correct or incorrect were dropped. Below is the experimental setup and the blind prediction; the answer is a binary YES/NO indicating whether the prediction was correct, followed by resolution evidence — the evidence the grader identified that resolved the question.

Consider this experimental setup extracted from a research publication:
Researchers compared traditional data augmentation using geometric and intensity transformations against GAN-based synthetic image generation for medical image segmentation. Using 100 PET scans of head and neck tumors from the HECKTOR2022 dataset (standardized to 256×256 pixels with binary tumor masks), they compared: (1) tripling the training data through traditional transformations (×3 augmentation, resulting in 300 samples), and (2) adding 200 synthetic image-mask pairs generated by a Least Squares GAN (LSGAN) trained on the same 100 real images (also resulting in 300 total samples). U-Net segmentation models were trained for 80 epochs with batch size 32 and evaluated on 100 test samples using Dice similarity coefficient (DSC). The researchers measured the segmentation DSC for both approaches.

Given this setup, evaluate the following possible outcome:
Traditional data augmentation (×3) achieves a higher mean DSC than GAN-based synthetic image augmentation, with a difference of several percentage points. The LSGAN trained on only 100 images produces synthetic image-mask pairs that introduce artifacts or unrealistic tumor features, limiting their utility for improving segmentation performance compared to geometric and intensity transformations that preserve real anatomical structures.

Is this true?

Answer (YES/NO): NO